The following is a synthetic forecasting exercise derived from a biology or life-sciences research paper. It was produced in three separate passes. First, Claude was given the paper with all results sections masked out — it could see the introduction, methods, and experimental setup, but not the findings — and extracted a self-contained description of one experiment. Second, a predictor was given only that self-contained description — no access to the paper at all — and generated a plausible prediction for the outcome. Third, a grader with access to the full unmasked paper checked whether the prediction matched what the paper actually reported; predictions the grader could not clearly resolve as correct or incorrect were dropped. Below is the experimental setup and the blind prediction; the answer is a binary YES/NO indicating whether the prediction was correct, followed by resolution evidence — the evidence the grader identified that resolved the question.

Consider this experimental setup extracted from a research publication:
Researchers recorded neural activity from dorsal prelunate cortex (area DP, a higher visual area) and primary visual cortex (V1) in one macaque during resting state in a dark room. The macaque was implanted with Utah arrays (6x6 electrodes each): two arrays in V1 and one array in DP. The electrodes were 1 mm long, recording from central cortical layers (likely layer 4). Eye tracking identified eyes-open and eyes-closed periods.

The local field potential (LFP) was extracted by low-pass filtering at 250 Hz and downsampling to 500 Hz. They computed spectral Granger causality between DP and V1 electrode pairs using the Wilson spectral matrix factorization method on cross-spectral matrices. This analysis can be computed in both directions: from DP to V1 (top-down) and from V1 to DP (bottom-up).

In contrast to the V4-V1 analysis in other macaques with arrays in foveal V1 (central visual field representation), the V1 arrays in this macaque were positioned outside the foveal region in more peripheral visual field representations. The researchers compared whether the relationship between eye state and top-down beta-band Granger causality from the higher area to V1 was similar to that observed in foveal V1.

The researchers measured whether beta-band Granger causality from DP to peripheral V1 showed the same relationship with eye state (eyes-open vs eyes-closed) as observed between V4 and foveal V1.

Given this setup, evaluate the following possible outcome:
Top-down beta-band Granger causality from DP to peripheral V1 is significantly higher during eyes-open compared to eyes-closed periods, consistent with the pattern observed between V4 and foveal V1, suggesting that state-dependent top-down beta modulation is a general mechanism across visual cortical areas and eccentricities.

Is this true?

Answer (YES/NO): NO